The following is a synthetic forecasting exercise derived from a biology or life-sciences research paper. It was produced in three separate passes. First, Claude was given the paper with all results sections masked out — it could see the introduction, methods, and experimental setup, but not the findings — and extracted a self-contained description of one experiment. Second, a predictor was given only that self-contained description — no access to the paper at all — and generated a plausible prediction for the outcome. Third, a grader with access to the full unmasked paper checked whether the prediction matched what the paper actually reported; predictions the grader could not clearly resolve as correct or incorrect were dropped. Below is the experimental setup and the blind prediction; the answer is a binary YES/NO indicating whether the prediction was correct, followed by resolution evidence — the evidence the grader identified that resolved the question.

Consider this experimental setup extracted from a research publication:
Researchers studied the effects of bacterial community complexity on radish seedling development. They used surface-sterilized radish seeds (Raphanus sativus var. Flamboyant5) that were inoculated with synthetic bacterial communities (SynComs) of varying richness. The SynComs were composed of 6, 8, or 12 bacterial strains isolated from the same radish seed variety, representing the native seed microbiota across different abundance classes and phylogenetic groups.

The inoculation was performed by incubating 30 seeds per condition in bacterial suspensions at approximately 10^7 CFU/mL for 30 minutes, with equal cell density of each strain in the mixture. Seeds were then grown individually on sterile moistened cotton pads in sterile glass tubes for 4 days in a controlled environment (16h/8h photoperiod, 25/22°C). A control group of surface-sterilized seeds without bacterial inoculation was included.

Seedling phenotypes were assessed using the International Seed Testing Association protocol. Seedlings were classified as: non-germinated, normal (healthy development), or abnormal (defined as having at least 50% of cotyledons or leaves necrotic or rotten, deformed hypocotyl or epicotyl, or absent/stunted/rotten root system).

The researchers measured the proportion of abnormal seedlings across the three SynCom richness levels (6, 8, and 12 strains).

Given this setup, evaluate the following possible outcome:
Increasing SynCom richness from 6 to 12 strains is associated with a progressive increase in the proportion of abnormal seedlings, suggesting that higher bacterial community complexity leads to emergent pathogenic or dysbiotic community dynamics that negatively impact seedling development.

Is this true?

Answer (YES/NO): NO